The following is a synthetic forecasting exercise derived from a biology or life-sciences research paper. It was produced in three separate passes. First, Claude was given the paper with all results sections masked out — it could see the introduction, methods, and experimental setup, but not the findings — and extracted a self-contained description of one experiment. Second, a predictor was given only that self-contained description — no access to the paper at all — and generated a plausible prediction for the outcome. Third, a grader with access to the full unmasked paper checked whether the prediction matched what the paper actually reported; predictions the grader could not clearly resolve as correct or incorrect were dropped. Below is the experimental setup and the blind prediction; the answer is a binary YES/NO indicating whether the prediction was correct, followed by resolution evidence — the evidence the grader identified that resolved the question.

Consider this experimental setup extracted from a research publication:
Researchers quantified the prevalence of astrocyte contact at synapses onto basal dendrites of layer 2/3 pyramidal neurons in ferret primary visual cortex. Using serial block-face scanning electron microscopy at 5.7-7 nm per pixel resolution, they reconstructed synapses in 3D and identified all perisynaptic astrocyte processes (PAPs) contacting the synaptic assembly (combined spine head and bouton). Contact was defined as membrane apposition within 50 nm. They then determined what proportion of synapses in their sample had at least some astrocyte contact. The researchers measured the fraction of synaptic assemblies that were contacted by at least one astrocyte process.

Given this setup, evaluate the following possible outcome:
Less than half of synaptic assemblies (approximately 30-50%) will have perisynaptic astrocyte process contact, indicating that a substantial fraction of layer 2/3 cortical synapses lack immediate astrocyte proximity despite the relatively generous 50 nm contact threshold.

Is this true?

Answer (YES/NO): NO